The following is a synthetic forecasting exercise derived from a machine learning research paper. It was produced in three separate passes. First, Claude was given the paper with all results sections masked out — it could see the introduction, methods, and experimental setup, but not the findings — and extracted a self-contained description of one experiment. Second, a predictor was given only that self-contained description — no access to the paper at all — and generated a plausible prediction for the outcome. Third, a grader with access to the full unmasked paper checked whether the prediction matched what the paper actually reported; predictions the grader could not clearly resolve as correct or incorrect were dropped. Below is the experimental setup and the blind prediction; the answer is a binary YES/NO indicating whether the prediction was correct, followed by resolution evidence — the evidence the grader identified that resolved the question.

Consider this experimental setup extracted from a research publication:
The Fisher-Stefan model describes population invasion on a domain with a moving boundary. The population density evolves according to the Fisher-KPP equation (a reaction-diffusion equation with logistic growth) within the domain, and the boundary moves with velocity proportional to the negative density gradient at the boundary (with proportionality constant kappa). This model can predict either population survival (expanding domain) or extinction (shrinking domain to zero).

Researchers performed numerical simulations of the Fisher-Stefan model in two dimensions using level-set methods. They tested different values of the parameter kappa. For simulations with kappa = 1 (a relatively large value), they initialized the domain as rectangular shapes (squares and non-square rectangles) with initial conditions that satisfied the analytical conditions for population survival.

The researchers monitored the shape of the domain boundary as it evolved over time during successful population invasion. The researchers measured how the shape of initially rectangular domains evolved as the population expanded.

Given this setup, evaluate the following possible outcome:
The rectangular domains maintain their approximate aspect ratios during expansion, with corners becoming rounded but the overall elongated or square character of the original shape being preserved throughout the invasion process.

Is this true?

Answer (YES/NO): NO